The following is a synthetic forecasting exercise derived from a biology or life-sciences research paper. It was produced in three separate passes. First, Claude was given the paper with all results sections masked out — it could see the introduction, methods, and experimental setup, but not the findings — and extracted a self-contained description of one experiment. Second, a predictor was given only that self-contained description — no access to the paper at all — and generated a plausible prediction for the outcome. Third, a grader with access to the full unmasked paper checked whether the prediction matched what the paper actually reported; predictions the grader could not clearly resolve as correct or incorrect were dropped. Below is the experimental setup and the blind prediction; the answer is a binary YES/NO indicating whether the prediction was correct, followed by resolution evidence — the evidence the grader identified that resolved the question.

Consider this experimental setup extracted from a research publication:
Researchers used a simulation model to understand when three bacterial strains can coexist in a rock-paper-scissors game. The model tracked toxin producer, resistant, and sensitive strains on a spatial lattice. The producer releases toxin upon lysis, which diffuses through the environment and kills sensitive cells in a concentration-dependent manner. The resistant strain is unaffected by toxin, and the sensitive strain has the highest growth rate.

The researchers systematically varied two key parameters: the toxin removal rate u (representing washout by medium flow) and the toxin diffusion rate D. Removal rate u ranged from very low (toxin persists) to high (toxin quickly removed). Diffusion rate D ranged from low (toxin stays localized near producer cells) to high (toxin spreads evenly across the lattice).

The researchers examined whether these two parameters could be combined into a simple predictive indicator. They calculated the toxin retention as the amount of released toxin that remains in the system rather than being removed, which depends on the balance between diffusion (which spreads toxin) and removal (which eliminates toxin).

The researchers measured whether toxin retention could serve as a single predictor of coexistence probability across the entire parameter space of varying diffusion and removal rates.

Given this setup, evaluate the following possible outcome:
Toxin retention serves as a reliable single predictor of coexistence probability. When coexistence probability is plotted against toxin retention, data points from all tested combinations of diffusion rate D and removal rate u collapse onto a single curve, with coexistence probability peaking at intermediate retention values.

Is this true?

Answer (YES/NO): NO